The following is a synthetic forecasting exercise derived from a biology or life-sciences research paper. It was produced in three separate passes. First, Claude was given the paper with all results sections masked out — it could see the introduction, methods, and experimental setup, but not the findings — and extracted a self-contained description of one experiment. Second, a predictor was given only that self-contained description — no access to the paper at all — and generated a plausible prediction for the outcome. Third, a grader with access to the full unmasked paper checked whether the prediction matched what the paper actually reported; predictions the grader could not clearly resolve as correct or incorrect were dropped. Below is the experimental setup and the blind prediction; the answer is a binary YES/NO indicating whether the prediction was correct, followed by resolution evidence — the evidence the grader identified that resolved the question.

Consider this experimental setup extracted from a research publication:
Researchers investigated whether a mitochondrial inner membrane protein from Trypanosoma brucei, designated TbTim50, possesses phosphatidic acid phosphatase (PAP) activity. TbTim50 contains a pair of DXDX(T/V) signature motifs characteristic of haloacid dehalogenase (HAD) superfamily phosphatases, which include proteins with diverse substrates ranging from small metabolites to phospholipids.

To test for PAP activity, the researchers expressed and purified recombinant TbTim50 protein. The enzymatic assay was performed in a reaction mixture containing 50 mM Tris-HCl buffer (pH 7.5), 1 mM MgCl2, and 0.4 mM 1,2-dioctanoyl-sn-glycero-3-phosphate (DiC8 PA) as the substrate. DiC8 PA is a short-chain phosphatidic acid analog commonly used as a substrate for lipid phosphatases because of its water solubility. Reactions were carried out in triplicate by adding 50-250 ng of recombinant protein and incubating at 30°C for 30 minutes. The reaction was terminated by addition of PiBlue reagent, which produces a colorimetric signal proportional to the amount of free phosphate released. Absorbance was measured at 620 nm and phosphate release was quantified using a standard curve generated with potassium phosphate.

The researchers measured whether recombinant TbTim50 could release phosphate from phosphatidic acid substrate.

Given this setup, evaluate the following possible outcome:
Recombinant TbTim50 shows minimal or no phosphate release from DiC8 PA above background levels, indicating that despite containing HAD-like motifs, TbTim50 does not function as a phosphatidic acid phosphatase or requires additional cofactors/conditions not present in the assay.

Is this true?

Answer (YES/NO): NO